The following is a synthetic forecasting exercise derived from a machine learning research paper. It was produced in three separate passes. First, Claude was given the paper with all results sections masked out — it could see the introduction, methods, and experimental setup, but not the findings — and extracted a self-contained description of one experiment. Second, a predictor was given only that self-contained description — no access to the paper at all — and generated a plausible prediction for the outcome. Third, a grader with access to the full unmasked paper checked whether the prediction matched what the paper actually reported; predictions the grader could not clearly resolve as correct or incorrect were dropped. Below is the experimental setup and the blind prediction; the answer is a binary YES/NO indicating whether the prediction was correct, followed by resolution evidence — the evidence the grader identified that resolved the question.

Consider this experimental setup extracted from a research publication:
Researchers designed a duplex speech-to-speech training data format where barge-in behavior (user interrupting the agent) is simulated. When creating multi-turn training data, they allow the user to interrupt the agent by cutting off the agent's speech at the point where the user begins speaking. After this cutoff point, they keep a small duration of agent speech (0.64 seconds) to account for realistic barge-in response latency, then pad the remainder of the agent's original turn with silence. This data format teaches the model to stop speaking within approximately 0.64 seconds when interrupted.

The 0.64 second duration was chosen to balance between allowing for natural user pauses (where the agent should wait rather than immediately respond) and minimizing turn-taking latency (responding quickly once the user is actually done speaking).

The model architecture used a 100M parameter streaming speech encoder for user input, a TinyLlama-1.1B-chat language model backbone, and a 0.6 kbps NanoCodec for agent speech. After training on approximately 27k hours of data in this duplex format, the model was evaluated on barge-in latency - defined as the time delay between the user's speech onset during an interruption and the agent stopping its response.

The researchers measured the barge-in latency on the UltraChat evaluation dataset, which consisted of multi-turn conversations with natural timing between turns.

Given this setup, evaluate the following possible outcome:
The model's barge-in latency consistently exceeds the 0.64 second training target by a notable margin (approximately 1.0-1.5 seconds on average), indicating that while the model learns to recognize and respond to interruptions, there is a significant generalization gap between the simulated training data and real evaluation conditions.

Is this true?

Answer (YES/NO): NO